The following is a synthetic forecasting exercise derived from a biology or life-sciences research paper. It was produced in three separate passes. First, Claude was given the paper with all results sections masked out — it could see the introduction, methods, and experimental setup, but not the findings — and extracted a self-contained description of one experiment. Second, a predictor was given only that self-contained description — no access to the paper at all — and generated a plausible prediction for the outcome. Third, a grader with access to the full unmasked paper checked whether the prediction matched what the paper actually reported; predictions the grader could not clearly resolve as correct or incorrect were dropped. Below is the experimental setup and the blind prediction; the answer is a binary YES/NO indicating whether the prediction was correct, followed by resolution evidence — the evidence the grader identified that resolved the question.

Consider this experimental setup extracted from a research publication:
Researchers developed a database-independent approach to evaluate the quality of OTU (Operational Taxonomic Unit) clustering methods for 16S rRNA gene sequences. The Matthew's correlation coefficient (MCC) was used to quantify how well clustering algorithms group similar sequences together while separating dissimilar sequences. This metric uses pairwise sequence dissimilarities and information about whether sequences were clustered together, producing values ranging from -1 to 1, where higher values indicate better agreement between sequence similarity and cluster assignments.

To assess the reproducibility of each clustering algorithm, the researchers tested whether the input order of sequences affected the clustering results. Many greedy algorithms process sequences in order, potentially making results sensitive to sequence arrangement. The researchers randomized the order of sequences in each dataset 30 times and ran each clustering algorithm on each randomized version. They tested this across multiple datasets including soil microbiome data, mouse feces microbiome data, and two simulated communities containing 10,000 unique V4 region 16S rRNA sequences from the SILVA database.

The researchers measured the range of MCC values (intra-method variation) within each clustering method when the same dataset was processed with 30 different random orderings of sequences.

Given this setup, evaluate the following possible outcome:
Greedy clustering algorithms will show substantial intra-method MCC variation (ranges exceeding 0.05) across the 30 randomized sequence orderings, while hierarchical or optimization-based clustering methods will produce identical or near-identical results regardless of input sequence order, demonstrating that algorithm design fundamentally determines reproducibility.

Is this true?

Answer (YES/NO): NO